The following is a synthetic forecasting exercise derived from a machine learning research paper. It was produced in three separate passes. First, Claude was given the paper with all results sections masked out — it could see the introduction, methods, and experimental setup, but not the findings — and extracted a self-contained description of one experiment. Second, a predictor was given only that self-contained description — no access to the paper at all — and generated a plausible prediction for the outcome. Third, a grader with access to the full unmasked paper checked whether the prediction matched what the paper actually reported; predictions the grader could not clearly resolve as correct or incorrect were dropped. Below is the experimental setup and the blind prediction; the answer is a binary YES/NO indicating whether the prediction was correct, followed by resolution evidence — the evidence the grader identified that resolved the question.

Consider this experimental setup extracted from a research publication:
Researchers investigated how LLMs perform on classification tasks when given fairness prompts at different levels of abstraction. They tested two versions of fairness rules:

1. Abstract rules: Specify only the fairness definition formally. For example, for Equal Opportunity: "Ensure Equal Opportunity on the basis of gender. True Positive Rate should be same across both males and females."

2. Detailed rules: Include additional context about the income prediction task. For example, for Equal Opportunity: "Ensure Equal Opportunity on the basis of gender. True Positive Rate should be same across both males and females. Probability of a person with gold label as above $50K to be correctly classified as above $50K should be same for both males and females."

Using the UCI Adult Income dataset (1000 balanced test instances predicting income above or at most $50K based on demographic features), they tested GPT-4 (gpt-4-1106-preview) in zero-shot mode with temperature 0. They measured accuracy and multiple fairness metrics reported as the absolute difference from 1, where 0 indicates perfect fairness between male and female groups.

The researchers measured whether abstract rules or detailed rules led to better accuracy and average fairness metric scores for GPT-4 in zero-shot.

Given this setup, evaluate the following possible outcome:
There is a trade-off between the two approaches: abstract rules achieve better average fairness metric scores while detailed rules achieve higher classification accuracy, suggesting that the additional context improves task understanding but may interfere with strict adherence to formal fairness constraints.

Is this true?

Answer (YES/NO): NO